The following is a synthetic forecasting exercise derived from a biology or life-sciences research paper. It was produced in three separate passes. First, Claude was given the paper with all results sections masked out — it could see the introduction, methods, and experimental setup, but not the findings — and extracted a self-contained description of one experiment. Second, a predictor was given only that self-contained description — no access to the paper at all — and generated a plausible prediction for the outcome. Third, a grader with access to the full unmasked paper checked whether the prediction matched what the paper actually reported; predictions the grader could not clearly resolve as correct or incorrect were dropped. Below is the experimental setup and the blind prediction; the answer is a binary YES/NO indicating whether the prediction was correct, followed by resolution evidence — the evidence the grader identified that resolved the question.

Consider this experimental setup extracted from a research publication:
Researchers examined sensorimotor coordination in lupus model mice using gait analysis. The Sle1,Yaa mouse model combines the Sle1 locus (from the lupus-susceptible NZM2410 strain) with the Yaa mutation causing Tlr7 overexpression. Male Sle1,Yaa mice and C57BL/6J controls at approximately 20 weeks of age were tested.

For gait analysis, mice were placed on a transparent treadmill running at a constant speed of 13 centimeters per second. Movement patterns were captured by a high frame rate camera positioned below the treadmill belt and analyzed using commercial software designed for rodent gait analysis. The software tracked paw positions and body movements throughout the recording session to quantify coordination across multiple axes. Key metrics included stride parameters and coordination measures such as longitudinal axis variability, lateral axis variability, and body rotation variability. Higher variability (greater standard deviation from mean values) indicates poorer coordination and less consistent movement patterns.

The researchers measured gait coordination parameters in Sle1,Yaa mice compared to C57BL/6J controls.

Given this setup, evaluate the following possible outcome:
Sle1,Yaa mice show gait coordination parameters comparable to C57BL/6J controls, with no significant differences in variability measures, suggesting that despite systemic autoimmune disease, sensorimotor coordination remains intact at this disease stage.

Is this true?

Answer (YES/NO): YES